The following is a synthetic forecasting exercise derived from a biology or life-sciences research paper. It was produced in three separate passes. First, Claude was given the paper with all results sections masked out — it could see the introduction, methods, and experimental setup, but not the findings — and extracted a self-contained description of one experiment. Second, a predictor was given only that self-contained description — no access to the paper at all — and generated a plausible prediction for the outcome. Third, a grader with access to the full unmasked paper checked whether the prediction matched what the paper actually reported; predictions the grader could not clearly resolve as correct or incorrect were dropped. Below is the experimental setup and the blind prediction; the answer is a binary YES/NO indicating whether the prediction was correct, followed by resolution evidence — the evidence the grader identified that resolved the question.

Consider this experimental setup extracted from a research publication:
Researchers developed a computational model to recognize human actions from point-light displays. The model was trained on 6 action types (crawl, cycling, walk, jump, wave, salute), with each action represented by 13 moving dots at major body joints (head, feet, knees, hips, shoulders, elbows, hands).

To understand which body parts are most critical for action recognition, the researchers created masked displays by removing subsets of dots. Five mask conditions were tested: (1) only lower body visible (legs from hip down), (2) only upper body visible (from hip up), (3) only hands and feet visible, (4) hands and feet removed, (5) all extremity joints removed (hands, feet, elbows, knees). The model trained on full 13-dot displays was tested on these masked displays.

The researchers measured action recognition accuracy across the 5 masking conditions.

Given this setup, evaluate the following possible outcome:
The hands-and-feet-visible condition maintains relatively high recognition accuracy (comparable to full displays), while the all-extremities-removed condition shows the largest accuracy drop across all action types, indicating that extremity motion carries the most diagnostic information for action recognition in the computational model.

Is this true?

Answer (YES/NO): YES